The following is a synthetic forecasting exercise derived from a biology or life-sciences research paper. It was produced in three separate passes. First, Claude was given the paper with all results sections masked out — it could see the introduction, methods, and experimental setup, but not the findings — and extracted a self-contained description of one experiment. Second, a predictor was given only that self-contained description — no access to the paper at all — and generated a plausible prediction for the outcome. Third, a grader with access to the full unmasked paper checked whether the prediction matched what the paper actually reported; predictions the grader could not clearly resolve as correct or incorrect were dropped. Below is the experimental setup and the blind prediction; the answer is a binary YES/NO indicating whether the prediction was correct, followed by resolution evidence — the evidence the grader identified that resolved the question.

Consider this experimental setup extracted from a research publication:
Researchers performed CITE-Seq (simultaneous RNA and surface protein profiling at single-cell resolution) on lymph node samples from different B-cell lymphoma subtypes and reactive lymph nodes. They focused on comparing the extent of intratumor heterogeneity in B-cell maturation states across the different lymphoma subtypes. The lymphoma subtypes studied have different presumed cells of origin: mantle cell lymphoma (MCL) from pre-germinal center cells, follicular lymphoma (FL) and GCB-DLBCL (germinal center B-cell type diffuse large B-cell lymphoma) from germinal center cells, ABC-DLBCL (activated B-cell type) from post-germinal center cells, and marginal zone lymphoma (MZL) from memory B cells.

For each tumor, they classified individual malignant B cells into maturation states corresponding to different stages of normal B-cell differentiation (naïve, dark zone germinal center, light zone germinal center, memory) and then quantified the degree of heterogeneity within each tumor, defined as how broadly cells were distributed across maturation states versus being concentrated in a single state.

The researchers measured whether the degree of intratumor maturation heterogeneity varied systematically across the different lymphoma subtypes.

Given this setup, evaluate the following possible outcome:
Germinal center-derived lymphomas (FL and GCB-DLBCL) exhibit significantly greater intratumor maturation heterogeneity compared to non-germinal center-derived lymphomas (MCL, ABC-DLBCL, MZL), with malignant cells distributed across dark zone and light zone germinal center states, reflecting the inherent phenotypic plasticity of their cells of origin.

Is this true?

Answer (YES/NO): NO